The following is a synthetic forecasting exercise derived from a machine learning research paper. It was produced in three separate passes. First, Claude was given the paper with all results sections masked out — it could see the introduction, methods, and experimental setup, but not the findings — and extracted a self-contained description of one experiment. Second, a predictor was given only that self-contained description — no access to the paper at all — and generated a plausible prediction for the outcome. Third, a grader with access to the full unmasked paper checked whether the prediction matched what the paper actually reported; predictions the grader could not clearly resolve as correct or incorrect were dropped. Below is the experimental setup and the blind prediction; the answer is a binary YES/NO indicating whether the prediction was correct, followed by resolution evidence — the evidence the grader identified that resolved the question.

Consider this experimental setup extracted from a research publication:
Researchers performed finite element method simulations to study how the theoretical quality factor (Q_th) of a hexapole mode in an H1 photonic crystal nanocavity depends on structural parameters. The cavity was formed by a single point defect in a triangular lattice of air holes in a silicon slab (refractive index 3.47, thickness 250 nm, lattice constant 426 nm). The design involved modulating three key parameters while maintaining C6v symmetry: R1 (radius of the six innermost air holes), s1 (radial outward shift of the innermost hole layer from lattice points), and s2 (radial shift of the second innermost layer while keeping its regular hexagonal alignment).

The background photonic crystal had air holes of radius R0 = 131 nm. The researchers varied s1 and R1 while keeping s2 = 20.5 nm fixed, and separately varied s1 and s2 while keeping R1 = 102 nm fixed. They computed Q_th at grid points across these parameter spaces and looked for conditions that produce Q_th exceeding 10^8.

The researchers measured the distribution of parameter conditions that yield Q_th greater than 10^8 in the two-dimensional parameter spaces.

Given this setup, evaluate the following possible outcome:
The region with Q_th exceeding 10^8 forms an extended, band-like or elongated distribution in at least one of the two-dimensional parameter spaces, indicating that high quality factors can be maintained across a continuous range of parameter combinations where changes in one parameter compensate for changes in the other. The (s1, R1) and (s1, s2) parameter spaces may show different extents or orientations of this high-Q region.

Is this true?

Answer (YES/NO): YES